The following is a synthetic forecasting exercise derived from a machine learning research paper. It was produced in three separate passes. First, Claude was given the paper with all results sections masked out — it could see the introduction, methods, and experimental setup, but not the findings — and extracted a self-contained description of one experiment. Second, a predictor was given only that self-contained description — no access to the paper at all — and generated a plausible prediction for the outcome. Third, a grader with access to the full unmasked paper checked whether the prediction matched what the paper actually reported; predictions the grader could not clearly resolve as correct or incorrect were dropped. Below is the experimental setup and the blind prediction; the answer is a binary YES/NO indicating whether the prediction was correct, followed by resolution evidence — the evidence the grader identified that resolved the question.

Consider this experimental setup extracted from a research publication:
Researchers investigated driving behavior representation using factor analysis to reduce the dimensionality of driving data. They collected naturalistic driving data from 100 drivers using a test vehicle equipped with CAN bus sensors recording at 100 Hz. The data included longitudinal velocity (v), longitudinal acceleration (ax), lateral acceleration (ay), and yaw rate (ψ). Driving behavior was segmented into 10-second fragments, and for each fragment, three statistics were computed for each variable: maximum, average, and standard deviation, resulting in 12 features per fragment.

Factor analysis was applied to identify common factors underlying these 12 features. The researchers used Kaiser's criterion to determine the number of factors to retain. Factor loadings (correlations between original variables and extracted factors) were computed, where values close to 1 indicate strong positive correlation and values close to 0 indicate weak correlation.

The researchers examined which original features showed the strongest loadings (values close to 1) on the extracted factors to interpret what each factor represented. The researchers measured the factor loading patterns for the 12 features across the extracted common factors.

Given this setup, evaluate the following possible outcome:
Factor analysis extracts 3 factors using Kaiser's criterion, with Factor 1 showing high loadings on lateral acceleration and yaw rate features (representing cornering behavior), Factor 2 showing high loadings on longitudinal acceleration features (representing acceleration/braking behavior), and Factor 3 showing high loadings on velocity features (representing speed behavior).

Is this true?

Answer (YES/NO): YES